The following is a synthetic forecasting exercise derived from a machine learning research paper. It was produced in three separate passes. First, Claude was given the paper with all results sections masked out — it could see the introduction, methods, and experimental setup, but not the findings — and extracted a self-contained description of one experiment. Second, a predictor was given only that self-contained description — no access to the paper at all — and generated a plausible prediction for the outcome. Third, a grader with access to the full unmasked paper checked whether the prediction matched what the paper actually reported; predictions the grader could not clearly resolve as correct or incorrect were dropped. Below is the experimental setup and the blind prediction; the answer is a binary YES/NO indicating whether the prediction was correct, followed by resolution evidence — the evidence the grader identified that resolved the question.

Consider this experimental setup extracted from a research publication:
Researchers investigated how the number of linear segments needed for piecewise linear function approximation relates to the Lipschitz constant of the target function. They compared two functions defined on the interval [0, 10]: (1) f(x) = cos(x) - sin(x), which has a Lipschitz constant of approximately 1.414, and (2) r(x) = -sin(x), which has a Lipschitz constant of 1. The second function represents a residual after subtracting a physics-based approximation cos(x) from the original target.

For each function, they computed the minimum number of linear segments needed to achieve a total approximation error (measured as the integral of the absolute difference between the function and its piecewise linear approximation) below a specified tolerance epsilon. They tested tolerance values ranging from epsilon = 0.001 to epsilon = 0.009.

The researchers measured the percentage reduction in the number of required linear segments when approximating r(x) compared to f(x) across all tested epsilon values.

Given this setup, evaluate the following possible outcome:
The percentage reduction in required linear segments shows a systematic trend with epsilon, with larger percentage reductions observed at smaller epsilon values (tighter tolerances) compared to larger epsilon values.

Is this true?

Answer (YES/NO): NO